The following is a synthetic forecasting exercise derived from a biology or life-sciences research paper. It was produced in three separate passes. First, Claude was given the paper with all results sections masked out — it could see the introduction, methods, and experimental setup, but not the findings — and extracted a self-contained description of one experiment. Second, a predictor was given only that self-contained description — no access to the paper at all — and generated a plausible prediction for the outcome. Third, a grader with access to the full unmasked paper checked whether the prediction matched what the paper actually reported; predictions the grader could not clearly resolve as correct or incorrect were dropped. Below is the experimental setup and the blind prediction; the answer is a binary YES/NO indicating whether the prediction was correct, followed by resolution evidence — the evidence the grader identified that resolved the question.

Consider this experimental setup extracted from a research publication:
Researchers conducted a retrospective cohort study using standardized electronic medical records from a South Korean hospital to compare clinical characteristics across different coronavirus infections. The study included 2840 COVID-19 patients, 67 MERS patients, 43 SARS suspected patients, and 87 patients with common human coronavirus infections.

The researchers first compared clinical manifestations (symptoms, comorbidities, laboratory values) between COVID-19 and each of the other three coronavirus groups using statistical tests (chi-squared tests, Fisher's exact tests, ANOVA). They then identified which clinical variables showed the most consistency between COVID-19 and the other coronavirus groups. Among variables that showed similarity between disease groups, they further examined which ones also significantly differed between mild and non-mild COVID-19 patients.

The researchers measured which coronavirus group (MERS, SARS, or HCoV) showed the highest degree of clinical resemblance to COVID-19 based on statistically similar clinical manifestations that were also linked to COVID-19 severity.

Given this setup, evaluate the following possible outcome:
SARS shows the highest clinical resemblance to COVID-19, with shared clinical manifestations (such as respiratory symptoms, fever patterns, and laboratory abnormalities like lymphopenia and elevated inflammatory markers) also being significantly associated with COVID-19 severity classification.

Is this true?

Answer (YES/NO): YES